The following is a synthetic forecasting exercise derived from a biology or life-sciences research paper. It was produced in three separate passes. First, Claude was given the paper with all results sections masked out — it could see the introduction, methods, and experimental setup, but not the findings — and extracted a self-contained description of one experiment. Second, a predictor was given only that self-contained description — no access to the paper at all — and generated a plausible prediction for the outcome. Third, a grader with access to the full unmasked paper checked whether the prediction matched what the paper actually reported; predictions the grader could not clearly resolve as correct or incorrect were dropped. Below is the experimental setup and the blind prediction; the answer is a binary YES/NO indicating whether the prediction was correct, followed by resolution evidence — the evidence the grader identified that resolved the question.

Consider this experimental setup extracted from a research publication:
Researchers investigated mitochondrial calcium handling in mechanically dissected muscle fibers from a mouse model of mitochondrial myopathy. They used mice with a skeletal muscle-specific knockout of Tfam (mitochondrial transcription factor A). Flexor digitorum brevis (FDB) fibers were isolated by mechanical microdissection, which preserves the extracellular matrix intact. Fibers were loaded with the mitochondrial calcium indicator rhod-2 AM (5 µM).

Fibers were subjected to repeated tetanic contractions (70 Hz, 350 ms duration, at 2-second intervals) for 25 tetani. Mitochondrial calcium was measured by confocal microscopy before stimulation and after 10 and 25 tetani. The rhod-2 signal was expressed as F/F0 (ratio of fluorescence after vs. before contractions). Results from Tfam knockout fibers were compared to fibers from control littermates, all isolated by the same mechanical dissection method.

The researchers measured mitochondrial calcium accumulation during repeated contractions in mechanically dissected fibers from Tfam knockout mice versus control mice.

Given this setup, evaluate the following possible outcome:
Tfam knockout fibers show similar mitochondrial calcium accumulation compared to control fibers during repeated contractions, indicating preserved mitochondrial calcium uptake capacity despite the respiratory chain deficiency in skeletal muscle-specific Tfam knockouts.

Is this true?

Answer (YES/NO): NO